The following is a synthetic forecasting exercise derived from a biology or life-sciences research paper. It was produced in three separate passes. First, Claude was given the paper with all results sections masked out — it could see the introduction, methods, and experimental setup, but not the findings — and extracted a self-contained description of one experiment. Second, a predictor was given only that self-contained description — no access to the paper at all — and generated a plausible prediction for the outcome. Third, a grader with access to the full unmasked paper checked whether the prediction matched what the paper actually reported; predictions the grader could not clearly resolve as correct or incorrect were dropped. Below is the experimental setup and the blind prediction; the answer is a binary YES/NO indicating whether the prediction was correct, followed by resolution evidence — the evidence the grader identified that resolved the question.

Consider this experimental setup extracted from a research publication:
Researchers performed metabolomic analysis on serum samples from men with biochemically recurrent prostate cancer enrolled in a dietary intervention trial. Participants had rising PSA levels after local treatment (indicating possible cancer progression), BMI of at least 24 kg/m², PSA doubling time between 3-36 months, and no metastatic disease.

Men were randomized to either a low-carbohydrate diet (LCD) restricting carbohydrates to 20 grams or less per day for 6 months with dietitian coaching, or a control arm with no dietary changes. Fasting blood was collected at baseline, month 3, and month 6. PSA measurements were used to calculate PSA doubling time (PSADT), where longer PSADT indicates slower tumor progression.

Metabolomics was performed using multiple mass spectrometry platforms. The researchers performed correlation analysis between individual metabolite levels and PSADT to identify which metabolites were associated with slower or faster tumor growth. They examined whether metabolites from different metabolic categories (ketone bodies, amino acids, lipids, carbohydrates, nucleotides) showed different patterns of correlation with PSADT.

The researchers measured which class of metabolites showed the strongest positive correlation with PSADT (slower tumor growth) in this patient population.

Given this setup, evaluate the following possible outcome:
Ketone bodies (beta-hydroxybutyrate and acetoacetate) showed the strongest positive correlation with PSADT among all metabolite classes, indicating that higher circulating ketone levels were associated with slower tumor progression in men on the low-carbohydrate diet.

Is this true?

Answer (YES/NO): NO